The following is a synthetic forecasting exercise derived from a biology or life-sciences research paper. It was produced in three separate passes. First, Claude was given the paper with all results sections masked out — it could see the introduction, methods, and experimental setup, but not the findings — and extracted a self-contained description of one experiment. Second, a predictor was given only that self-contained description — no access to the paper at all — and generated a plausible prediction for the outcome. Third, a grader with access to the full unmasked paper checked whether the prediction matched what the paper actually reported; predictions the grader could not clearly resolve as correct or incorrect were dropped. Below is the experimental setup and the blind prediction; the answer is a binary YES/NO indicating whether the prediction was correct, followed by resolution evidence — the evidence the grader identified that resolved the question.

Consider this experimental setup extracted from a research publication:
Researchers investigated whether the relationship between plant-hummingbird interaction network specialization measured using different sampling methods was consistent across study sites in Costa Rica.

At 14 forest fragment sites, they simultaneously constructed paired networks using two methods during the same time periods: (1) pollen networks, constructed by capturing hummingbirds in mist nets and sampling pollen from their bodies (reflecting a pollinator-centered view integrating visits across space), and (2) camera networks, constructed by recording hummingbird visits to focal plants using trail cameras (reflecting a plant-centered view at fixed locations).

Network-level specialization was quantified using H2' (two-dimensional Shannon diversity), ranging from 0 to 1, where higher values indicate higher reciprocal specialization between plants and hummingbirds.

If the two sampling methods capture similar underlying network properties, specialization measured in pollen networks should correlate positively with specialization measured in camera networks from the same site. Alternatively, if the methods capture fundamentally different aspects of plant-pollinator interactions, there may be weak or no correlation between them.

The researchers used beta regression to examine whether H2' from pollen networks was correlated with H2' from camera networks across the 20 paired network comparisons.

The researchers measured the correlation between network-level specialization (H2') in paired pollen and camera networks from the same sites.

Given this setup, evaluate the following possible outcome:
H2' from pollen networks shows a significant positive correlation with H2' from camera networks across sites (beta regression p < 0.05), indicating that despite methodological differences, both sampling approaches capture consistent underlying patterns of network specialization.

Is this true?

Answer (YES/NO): NO